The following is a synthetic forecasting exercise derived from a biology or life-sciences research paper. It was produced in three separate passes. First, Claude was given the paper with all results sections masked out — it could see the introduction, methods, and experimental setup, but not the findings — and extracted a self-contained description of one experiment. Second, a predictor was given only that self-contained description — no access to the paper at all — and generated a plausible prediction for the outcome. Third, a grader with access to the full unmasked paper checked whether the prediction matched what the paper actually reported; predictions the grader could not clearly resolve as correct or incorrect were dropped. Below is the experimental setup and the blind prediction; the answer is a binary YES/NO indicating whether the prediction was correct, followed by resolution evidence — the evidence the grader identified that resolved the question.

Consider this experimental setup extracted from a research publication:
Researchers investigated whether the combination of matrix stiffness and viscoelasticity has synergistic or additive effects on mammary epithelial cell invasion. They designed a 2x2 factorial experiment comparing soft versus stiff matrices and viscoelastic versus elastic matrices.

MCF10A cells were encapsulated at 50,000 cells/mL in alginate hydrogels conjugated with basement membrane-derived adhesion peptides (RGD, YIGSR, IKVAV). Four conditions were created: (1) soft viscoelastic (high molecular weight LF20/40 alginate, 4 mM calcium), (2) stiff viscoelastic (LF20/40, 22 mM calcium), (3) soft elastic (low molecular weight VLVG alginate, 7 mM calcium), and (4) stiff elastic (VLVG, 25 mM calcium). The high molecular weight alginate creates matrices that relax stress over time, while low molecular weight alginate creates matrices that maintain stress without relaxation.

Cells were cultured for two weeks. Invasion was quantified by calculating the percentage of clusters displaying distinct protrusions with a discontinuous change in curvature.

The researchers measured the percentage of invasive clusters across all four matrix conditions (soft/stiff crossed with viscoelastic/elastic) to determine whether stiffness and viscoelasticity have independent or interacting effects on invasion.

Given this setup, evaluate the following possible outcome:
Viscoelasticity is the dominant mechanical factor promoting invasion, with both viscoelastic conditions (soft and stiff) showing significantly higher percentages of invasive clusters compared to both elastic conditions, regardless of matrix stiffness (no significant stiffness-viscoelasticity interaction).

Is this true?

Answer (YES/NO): NO